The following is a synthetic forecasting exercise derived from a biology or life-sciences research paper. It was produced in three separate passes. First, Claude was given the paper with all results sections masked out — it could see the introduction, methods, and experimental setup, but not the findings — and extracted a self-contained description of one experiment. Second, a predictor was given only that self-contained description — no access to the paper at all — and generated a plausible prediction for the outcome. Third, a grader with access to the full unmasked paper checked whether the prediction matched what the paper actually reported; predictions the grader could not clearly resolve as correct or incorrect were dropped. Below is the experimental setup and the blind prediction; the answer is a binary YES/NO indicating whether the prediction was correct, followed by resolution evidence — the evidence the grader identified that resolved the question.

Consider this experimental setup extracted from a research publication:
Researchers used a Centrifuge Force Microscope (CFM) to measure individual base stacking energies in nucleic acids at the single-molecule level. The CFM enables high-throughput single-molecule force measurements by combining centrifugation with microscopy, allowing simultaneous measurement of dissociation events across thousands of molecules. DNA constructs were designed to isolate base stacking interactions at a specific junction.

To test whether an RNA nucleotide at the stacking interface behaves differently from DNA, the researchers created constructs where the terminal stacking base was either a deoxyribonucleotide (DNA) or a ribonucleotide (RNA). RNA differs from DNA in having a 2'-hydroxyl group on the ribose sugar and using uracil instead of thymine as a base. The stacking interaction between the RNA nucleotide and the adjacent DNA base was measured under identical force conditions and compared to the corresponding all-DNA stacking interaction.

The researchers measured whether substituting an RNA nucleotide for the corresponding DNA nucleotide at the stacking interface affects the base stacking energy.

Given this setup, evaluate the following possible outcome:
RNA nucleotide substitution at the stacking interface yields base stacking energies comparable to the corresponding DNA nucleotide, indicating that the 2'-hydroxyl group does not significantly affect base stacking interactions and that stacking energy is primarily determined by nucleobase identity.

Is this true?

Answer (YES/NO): YES